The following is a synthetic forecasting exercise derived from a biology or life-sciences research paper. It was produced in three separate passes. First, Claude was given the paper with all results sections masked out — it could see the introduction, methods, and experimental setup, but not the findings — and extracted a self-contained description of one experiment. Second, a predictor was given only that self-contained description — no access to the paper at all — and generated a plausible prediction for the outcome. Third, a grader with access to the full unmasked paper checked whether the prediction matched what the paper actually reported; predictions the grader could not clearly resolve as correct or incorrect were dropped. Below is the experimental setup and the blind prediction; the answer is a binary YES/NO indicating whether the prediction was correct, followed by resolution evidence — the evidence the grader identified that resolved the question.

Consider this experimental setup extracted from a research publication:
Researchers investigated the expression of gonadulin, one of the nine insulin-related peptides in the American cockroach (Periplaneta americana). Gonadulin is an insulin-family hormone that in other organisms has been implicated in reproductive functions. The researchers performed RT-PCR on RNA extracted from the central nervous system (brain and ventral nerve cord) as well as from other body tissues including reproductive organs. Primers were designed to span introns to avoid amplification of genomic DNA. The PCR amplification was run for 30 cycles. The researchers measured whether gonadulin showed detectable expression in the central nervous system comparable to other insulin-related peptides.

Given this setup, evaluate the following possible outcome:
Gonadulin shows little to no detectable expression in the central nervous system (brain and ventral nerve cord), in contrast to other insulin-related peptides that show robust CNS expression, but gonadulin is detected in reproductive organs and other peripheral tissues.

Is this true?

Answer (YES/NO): YES